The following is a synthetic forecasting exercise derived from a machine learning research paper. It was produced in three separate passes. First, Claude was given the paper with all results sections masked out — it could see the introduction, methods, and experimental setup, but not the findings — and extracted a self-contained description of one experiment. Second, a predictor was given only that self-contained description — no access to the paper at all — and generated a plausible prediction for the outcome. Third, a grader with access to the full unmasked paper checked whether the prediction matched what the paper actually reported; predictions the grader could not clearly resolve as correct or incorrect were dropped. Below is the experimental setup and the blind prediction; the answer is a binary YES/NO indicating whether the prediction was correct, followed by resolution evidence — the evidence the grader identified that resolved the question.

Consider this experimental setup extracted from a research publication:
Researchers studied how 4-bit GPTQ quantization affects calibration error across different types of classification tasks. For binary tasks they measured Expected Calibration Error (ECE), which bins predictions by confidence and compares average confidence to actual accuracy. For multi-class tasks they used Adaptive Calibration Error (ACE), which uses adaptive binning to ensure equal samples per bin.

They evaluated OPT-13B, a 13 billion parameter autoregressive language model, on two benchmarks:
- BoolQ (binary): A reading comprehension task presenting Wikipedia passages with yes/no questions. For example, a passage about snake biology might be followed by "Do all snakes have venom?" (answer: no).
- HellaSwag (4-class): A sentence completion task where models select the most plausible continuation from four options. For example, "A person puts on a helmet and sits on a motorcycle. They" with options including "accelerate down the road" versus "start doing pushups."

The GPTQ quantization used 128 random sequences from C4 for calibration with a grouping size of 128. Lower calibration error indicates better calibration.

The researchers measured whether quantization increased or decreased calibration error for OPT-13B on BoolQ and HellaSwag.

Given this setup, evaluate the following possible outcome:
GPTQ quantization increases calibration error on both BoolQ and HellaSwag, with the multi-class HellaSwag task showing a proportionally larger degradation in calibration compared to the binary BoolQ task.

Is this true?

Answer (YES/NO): NO